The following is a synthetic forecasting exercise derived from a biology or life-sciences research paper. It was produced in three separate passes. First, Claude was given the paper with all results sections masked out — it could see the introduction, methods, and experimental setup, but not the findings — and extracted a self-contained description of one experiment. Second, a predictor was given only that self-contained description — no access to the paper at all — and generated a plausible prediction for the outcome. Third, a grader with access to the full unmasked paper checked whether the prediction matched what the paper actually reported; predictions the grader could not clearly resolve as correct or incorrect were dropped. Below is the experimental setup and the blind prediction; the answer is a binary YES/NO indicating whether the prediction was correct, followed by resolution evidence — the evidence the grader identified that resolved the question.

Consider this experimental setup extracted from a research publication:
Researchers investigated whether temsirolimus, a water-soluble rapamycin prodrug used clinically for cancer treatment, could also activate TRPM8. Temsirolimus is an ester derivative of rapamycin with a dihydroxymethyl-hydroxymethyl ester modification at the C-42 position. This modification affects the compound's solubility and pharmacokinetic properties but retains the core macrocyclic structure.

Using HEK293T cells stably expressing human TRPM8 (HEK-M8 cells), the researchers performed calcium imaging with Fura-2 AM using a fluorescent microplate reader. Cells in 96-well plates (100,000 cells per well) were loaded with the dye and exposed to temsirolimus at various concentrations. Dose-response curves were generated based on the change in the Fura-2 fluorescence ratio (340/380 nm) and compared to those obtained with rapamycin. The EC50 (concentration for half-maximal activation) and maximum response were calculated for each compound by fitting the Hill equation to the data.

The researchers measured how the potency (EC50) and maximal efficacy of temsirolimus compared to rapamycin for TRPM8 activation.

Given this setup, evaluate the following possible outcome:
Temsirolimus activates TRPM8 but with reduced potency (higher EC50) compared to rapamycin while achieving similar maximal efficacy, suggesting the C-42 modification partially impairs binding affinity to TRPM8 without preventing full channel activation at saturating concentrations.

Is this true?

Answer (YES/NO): NO